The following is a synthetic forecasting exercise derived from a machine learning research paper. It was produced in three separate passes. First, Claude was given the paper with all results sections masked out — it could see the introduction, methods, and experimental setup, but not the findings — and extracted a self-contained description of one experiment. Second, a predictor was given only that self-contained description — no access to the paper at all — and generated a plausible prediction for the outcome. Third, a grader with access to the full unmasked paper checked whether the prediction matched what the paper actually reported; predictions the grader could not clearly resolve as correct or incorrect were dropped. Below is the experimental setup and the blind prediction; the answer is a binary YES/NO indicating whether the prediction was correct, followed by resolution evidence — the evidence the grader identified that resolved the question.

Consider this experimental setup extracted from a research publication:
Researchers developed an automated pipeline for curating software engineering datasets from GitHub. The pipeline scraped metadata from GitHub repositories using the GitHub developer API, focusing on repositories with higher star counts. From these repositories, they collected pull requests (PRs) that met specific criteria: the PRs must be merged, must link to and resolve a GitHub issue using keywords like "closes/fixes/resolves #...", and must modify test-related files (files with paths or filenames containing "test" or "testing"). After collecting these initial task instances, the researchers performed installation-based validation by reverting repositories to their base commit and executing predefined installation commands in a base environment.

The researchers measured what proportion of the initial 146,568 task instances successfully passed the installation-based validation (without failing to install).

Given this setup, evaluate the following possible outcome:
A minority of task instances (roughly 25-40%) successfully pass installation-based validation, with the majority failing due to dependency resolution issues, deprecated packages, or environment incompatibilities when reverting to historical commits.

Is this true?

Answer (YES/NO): NO